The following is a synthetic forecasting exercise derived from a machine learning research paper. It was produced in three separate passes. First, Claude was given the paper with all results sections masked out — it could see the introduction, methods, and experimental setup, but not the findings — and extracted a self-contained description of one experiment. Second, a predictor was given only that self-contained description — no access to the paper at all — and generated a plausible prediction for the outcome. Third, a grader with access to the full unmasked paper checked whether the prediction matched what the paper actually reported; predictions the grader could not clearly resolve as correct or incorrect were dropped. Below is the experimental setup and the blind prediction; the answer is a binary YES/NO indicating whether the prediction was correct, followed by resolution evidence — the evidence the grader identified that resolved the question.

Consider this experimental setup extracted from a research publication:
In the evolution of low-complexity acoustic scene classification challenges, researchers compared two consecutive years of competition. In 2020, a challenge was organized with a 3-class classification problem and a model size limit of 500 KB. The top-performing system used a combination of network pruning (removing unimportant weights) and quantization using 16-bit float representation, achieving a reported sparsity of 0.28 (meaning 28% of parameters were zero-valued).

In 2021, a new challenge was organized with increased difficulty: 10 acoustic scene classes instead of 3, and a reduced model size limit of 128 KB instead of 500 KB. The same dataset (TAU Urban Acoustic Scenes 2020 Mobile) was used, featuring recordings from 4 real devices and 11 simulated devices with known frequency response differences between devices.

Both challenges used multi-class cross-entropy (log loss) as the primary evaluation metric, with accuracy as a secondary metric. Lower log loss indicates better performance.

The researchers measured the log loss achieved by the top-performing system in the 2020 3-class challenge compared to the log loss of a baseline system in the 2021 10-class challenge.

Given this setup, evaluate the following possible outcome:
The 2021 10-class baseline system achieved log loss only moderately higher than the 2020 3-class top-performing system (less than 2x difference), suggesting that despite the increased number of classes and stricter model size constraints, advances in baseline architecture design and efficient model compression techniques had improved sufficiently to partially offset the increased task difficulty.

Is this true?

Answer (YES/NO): NO